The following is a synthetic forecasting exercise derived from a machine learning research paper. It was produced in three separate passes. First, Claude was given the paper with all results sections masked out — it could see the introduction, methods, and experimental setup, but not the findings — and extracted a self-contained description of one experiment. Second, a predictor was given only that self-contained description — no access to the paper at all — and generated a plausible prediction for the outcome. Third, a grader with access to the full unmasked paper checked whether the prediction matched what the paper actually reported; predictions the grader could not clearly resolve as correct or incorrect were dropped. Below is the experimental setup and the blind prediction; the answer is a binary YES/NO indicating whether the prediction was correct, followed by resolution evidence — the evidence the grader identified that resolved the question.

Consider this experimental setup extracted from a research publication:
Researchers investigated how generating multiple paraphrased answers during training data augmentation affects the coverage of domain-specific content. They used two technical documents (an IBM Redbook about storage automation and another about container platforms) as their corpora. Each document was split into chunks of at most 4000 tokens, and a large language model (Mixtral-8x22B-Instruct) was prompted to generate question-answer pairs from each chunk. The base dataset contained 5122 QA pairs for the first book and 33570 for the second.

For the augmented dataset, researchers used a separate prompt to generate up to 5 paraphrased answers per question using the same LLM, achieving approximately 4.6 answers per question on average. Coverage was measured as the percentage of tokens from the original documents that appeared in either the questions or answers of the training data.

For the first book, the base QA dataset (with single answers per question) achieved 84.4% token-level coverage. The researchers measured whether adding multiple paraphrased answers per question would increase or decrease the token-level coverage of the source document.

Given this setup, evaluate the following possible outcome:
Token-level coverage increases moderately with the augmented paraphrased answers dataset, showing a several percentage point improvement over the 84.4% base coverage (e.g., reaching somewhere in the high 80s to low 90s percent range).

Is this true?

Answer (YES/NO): YES